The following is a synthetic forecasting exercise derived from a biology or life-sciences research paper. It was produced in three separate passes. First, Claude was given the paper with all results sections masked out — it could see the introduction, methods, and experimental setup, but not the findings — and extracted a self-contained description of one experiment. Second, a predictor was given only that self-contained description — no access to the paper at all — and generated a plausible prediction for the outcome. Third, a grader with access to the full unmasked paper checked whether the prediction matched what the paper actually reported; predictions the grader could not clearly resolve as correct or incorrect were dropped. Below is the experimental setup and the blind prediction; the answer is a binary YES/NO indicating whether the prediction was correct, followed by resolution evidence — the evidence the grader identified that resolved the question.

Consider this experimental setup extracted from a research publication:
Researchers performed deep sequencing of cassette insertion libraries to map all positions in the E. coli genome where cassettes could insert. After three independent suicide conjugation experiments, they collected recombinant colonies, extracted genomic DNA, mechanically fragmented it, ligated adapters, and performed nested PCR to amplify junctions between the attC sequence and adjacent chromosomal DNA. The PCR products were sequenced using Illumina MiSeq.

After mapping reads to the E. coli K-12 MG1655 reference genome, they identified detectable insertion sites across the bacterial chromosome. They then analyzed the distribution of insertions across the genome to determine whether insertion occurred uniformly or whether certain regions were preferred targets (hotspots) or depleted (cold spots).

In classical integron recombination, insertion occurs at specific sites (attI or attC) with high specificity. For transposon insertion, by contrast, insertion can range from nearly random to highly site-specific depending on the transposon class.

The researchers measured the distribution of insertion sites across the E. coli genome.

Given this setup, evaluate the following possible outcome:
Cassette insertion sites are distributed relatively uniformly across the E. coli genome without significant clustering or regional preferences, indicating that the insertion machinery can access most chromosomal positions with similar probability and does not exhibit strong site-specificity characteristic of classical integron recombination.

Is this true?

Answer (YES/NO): NO